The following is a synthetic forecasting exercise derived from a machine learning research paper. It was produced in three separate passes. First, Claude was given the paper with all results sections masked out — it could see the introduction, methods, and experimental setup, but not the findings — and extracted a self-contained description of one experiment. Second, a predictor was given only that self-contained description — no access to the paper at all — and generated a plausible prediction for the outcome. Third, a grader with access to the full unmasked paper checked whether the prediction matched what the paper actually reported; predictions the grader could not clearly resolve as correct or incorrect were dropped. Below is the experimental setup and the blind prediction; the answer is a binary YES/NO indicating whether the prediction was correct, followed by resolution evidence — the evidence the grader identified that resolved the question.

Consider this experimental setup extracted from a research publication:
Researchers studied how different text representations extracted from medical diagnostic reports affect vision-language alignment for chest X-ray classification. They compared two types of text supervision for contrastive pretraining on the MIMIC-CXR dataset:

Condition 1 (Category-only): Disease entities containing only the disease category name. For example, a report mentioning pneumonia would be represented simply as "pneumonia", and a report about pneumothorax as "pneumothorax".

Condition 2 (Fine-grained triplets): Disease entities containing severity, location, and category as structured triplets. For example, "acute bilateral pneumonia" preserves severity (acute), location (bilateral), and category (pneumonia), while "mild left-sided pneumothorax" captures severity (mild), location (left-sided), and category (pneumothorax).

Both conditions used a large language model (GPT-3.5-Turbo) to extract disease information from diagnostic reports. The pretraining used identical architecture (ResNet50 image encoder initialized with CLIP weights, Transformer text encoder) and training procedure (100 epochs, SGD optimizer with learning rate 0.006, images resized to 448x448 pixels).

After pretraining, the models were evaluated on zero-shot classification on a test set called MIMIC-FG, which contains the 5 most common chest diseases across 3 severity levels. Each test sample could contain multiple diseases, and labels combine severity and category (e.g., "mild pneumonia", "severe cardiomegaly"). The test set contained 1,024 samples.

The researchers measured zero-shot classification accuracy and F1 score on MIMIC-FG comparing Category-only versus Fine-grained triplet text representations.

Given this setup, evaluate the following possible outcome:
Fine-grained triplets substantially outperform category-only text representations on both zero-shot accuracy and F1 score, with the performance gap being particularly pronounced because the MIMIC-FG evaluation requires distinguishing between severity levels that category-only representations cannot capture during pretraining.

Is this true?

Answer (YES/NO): YES